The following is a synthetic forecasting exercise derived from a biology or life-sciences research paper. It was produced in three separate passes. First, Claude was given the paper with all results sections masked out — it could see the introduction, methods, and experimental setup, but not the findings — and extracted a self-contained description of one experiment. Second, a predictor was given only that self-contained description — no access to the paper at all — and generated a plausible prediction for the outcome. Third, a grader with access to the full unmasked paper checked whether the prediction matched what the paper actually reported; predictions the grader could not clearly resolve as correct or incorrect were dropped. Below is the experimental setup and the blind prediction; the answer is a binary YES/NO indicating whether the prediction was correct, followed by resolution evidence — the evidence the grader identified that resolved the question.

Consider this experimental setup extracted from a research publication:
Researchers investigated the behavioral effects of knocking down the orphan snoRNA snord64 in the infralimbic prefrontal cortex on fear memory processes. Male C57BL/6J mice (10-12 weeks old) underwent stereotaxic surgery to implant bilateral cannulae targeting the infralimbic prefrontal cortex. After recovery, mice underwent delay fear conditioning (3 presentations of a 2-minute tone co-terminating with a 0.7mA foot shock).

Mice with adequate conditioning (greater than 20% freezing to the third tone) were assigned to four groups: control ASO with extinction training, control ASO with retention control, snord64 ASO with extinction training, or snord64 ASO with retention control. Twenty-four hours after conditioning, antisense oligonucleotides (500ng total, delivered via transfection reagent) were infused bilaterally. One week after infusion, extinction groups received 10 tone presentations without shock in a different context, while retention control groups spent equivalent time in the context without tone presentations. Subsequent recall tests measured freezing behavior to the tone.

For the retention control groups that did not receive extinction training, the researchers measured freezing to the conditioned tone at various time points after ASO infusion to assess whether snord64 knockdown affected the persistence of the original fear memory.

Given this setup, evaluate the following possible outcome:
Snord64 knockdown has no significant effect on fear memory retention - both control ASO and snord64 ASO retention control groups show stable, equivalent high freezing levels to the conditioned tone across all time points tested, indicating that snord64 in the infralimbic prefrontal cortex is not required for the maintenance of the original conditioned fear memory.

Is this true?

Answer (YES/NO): NO